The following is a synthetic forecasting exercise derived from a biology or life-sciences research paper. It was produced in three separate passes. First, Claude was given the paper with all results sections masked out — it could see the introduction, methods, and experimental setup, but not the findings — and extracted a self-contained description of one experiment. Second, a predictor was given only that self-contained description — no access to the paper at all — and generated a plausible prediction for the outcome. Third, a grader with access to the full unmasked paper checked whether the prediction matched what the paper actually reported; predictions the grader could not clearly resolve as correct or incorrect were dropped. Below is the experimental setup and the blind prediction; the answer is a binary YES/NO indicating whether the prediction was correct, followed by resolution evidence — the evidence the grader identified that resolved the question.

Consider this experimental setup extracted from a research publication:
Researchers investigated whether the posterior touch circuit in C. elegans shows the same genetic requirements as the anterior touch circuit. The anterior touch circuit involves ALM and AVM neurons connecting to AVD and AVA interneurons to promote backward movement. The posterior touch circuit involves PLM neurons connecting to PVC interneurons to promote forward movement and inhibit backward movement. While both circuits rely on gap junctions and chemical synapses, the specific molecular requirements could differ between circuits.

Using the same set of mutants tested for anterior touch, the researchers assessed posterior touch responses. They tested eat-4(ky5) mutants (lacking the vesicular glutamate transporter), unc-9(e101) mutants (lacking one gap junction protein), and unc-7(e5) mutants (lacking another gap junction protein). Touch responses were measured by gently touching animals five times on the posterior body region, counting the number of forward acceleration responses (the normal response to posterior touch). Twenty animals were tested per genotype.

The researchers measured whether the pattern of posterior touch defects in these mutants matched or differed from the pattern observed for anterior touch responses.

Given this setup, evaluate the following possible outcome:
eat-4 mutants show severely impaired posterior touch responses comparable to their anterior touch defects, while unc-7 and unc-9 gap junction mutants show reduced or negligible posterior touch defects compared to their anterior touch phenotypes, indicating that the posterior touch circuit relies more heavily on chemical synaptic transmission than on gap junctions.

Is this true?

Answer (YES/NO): NO